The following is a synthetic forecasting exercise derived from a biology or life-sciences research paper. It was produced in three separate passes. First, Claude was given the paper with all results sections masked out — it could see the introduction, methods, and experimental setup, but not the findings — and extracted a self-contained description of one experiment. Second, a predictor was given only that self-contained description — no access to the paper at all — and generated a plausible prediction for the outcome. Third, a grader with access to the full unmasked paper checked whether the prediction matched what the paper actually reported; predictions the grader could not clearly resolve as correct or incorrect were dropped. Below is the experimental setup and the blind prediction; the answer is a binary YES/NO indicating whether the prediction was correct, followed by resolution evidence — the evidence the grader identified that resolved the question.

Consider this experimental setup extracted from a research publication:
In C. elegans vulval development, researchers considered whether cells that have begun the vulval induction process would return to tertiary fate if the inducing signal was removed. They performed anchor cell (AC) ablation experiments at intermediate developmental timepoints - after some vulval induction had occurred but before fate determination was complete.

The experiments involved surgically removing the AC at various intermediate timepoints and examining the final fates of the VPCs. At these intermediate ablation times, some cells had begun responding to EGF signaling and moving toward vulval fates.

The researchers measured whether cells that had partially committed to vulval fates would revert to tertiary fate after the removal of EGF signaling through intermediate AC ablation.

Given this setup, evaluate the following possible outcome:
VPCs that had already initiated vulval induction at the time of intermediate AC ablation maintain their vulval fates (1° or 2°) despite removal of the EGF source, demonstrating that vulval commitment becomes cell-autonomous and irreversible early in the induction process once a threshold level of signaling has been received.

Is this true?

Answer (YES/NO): YES